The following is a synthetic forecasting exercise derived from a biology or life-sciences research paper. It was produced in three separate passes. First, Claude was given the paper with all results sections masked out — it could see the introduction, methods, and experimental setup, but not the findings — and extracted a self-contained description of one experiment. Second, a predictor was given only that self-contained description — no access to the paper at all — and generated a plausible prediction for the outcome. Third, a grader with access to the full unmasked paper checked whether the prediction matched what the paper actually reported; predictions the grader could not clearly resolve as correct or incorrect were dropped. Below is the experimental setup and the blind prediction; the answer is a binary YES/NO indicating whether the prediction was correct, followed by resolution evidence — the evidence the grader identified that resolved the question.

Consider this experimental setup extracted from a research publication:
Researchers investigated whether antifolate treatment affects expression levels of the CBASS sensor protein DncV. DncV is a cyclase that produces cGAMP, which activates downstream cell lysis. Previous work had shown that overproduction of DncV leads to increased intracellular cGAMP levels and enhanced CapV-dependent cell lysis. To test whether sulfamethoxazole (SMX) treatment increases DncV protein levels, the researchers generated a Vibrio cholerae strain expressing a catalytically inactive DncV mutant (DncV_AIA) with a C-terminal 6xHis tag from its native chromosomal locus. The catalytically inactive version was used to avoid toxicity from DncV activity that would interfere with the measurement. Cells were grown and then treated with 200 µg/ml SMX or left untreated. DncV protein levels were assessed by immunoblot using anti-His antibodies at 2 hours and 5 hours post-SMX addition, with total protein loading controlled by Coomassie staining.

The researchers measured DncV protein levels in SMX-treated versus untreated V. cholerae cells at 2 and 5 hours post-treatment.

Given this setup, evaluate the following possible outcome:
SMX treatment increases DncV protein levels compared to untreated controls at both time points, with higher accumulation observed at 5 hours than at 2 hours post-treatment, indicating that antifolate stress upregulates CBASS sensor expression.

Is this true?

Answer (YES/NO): NO